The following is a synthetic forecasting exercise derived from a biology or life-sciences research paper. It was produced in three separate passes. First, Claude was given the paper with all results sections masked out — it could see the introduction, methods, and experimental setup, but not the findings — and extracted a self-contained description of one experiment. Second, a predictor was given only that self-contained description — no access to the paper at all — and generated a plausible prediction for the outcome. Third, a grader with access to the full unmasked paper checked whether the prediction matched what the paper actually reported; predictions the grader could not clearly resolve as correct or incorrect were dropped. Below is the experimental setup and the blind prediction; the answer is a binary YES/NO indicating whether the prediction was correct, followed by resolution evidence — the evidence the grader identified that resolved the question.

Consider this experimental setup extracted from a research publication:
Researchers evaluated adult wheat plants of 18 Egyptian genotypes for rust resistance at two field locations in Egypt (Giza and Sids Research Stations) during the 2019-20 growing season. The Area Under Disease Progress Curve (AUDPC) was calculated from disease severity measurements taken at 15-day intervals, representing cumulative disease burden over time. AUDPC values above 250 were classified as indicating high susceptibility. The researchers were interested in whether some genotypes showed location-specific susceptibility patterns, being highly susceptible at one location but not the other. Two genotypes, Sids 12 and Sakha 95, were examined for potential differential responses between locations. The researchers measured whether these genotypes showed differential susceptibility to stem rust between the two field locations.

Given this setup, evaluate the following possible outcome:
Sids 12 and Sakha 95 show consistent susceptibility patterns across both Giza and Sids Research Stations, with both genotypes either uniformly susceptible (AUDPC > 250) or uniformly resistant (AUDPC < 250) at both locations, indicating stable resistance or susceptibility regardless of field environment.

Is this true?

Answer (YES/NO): NO